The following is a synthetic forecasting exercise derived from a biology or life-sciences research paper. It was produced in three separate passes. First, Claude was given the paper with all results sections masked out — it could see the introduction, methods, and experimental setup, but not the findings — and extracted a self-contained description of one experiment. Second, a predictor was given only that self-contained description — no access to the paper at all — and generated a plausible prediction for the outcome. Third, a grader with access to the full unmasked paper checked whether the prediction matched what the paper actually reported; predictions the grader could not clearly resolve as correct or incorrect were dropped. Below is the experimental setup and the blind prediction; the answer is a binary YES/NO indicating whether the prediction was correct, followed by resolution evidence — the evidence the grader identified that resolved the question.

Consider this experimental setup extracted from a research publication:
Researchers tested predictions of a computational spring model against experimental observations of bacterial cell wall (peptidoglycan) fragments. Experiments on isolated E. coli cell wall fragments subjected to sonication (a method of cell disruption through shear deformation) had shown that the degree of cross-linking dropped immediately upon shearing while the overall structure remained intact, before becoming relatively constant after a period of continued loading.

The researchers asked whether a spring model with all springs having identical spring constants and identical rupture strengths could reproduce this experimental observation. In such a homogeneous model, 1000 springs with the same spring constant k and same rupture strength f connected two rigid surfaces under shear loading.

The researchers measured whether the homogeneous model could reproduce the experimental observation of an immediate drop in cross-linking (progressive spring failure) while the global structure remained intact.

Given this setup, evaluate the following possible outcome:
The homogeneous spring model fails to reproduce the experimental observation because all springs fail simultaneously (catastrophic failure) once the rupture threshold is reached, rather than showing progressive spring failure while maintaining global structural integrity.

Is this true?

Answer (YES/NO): YES